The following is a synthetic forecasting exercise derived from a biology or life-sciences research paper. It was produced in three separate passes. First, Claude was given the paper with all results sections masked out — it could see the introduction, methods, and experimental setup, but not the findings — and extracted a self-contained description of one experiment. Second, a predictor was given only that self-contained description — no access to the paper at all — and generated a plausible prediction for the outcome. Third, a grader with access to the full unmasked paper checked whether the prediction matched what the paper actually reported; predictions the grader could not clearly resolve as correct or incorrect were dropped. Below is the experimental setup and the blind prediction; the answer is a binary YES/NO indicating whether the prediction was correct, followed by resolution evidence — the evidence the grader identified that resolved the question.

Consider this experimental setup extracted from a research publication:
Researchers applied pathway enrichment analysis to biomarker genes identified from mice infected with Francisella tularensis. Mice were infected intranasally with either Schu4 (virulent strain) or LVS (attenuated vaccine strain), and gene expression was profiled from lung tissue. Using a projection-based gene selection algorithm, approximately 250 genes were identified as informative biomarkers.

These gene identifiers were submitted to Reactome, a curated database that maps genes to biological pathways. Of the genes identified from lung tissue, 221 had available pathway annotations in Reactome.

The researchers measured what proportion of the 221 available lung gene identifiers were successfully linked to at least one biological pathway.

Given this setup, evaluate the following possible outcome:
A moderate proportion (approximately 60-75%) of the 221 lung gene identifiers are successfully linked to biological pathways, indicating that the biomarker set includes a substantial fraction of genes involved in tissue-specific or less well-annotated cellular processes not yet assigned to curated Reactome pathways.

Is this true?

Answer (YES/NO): YES